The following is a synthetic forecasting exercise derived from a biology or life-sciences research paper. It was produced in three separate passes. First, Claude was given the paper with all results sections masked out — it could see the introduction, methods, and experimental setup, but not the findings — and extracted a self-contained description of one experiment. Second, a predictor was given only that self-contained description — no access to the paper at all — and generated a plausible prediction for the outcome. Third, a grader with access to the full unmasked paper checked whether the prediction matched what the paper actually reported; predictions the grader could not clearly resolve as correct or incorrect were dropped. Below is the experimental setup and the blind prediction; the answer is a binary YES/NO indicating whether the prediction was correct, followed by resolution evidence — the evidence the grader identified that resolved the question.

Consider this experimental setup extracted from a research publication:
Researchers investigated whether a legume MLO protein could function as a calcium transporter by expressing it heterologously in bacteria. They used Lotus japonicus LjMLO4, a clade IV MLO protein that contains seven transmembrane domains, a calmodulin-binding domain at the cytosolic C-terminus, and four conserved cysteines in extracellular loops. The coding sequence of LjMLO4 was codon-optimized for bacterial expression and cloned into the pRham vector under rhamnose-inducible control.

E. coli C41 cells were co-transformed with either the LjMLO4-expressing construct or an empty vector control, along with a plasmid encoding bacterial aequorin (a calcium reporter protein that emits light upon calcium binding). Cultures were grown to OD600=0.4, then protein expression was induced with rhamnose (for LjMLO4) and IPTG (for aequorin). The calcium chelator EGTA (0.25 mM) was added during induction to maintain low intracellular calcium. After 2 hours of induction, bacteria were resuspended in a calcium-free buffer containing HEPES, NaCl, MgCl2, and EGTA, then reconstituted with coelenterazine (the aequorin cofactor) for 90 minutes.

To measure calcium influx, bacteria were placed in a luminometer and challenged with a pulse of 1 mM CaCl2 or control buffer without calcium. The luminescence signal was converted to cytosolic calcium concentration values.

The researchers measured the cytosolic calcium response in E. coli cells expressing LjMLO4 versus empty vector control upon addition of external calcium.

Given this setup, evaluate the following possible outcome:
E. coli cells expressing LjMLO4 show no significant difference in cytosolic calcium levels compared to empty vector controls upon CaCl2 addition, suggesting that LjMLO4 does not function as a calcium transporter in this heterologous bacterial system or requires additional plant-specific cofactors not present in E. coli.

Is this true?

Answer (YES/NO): NO